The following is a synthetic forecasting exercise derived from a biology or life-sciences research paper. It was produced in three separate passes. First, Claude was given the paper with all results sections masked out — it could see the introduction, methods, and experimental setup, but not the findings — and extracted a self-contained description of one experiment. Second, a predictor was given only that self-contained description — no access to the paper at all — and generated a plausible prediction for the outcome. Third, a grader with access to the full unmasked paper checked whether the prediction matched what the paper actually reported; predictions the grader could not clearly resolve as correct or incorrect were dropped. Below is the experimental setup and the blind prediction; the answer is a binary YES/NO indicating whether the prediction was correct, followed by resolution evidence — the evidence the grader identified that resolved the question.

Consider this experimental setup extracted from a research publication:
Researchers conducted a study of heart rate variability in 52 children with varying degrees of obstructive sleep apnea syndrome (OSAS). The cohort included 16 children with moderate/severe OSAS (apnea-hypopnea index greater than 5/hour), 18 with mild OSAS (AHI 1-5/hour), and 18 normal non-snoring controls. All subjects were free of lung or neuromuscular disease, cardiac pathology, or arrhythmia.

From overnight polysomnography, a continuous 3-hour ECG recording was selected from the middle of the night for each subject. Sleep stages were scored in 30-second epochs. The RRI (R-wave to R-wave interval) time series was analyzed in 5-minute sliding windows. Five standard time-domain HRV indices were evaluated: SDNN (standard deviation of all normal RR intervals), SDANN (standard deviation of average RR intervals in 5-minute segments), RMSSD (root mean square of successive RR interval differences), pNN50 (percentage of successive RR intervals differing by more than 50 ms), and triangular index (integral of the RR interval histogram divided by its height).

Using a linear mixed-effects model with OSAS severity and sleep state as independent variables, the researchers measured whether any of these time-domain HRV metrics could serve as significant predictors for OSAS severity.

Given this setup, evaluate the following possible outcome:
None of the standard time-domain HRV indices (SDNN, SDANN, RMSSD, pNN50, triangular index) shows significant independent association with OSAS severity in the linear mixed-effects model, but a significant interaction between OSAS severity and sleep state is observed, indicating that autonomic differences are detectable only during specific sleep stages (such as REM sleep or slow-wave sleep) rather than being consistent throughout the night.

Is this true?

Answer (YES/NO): NO